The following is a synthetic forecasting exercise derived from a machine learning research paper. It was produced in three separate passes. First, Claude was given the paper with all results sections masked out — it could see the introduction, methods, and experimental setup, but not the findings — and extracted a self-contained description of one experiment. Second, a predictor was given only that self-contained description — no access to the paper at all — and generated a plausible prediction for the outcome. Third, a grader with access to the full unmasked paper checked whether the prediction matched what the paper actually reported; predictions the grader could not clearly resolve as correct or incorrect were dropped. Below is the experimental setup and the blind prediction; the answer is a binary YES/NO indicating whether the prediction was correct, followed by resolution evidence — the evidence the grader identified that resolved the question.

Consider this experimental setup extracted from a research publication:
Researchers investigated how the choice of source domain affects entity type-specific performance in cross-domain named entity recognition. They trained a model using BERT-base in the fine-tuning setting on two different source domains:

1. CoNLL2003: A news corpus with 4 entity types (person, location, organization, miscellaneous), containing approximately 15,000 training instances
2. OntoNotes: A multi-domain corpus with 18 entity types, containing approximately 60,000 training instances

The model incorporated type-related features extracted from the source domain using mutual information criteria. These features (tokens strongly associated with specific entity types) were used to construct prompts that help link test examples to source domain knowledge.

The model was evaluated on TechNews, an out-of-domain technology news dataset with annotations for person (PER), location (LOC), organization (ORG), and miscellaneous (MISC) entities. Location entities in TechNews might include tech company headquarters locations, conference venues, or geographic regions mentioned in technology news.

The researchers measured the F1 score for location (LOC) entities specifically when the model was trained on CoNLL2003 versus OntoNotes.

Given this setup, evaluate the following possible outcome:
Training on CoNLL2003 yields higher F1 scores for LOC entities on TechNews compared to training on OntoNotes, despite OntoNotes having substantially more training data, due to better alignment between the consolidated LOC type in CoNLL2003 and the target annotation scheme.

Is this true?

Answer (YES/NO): YES